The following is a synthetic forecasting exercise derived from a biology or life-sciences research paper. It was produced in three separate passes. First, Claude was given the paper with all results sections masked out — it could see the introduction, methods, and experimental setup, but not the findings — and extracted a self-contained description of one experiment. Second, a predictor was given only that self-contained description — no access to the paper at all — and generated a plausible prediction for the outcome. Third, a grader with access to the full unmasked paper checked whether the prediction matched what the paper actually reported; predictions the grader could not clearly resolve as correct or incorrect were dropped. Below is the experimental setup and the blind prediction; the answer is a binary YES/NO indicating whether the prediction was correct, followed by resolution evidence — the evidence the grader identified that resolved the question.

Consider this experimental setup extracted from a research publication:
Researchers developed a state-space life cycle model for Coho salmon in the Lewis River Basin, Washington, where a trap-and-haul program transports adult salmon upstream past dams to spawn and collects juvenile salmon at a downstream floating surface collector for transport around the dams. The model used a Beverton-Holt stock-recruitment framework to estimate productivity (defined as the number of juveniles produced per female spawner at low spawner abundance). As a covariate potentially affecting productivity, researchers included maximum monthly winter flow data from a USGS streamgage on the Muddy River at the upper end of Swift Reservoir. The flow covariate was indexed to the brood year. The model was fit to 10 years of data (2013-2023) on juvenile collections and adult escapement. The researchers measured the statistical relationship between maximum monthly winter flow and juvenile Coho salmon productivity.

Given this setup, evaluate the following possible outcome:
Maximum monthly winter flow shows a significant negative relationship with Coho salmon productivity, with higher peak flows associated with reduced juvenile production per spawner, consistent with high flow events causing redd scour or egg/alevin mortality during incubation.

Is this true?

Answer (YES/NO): NO